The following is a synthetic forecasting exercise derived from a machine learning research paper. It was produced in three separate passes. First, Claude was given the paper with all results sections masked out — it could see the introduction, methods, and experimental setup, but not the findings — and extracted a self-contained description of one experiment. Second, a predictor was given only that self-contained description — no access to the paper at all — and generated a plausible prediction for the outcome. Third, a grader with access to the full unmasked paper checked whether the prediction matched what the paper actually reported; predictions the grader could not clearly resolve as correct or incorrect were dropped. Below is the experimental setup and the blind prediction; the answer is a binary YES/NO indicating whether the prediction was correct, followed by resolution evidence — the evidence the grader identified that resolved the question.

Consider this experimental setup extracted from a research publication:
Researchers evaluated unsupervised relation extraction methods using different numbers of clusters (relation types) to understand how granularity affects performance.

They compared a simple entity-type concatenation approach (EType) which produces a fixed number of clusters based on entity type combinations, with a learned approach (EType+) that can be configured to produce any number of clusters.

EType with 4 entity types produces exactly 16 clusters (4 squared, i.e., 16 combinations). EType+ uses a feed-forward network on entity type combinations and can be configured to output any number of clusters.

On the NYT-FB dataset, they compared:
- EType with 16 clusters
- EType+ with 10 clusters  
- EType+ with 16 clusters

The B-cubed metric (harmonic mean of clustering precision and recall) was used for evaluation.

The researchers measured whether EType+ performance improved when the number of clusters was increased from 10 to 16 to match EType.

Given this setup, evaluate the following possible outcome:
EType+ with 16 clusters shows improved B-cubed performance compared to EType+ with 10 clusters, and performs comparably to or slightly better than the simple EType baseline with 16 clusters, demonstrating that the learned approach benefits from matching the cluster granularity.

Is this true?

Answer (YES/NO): NO